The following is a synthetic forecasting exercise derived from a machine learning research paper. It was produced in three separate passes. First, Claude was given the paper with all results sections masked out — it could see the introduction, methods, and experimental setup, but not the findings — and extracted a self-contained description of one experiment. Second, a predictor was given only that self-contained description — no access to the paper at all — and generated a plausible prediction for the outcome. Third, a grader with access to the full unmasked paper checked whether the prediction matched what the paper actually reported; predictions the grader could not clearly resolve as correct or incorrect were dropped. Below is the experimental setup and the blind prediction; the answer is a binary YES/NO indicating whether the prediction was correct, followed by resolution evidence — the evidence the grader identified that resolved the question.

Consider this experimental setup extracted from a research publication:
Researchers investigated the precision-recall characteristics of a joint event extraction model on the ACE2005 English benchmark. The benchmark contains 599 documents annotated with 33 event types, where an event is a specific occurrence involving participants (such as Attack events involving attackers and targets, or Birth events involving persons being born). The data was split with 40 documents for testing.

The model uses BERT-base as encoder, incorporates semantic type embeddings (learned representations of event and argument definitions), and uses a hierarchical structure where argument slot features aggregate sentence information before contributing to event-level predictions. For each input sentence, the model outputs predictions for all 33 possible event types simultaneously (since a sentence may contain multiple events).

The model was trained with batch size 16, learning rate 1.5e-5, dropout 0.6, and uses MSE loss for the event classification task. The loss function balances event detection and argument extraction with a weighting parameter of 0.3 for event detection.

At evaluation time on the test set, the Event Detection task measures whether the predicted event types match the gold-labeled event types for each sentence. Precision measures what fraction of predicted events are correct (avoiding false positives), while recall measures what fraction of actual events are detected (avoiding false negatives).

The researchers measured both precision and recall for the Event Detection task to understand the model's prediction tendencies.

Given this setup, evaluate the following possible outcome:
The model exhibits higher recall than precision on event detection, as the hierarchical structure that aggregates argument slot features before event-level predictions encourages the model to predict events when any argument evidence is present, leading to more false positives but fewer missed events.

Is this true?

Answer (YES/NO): YES